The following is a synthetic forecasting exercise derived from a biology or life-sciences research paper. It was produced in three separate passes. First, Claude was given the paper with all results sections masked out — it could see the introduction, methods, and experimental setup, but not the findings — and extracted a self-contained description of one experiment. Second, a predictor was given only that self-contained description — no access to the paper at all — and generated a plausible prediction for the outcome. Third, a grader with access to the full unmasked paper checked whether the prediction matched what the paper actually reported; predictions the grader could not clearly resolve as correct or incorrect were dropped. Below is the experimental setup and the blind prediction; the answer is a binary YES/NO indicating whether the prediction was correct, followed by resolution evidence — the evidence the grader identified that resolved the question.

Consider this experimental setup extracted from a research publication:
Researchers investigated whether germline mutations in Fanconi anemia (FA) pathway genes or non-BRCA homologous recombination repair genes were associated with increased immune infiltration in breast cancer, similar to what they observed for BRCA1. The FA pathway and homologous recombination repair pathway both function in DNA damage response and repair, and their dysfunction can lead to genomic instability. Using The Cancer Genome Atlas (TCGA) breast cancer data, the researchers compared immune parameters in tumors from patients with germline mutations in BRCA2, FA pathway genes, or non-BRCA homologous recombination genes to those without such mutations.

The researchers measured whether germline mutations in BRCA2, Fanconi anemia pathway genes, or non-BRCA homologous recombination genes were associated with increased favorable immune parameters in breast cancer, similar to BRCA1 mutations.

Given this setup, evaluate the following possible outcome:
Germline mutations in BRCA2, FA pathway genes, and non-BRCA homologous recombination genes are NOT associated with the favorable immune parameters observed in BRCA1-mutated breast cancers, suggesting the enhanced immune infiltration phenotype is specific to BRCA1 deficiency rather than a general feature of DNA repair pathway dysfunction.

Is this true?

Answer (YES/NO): YES